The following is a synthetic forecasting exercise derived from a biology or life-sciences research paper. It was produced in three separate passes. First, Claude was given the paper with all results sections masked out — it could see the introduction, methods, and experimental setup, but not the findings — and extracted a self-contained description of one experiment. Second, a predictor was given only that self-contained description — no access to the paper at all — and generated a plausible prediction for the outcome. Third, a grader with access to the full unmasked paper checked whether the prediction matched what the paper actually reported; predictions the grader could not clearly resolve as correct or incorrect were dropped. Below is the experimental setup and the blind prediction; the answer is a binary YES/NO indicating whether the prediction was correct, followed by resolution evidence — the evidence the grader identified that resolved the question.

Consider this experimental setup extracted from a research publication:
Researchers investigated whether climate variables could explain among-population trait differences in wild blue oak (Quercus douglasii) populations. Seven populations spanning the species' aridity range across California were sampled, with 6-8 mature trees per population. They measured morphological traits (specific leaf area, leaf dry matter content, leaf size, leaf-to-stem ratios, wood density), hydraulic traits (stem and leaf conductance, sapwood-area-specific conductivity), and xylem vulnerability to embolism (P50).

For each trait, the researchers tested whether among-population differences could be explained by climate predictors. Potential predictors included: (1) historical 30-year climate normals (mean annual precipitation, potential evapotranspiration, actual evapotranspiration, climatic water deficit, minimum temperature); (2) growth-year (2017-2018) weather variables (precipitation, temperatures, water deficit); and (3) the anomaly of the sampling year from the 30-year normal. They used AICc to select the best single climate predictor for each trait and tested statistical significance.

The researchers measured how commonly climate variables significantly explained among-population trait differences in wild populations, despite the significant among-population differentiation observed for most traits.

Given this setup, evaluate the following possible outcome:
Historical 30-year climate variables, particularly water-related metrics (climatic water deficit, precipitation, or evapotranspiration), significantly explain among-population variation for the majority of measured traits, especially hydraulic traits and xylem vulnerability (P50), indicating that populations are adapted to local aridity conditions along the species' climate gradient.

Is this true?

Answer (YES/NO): NO